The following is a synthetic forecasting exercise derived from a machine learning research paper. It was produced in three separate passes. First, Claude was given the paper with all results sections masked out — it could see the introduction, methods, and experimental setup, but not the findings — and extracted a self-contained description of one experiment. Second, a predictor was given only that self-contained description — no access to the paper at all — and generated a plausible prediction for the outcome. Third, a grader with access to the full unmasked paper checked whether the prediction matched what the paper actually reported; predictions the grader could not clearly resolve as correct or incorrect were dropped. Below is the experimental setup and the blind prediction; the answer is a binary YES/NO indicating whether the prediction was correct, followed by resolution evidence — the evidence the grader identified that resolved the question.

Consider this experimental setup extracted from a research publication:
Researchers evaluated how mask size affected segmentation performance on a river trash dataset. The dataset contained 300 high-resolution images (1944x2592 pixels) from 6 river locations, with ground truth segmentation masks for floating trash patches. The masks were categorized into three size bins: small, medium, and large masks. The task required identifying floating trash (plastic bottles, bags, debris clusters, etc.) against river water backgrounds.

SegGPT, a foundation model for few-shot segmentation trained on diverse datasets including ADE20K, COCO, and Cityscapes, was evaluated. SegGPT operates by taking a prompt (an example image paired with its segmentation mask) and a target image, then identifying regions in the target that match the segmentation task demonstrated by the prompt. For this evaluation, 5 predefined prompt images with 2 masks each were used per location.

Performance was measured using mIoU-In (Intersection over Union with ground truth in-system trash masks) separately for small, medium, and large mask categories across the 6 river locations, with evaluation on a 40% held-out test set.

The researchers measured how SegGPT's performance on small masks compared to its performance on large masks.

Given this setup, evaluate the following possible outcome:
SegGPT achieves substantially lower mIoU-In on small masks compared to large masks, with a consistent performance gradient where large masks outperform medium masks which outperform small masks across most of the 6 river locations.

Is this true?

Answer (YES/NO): NO